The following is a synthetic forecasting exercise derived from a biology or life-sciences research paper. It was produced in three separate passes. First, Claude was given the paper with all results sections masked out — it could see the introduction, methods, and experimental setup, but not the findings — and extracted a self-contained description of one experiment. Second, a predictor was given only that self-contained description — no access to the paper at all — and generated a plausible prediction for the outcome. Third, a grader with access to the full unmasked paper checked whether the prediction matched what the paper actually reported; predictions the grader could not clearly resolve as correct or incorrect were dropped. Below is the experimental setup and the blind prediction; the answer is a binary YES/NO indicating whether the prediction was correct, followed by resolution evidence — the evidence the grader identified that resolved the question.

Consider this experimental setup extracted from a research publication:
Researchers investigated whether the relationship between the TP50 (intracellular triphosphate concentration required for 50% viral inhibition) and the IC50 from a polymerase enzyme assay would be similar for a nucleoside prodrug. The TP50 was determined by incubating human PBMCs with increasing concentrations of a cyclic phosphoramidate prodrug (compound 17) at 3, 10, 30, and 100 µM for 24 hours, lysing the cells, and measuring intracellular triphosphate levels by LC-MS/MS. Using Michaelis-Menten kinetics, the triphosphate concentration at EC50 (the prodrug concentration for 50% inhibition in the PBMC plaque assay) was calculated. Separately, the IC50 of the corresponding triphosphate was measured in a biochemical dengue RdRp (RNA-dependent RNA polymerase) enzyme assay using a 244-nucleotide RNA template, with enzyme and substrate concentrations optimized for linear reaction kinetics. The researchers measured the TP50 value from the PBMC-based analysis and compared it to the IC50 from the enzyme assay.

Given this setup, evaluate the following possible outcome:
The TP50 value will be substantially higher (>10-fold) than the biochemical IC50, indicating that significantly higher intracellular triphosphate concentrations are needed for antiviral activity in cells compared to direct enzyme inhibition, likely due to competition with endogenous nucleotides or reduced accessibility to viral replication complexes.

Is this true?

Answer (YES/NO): NO